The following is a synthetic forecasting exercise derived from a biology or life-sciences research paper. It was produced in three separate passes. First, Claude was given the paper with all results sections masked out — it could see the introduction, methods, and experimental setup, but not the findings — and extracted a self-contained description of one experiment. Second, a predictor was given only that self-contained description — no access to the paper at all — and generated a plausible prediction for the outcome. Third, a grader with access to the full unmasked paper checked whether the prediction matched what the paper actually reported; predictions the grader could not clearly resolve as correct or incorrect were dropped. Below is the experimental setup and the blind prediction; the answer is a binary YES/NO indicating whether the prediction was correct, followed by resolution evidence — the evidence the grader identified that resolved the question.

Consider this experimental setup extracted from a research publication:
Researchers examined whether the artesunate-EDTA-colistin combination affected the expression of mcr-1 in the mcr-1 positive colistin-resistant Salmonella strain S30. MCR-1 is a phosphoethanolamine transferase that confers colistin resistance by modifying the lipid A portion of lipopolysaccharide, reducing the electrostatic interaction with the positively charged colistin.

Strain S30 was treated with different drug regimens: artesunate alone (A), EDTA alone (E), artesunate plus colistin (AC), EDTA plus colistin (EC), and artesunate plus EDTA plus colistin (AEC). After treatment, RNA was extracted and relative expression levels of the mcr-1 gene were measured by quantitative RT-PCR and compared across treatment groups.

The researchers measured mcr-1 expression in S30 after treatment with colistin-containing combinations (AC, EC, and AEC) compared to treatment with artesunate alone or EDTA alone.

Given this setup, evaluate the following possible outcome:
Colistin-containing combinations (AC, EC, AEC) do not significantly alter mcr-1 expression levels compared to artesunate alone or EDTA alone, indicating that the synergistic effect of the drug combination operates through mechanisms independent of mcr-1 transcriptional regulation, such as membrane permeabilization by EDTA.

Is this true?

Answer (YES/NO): NO